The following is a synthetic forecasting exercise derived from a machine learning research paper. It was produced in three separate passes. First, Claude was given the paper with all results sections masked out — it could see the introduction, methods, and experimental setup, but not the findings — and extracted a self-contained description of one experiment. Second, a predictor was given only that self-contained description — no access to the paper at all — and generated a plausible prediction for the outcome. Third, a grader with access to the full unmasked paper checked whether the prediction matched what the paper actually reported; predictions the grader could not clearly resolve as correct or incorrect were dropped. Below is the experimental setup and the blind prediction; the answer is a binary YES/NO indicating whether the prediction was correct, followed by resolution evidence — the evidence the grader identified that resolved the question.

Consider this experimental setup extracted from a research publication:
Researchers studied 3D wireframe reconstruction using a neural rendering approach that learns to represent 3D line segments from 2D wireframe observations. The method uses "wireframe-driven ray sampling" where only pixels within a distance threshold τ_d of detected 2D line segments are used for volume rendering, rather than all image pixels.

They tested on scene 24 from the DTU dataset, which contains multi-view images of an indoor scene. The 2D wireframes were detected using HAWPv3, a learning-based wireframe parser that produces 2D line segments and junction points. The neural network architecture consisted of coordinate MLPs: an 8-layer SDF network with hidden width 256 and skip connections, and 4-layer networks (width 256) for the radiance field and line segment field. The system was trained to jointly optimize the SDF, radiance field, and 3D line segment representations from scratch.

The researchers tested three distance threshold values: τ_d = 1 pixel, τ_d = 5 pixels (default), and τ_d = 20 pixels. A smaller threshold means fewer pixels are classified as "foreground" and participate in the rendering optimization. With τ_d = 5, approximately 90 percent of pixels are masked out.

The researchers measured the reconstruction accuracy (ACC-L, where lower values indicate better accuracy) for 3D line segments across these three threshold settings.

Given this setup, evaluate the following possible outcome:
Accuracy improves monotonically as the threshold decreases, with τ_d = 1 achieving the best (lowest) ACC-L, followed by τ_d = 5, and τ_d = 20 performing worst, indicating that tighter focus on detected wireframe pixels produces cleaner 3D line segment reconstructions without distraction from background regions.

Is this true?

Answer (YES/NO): NO